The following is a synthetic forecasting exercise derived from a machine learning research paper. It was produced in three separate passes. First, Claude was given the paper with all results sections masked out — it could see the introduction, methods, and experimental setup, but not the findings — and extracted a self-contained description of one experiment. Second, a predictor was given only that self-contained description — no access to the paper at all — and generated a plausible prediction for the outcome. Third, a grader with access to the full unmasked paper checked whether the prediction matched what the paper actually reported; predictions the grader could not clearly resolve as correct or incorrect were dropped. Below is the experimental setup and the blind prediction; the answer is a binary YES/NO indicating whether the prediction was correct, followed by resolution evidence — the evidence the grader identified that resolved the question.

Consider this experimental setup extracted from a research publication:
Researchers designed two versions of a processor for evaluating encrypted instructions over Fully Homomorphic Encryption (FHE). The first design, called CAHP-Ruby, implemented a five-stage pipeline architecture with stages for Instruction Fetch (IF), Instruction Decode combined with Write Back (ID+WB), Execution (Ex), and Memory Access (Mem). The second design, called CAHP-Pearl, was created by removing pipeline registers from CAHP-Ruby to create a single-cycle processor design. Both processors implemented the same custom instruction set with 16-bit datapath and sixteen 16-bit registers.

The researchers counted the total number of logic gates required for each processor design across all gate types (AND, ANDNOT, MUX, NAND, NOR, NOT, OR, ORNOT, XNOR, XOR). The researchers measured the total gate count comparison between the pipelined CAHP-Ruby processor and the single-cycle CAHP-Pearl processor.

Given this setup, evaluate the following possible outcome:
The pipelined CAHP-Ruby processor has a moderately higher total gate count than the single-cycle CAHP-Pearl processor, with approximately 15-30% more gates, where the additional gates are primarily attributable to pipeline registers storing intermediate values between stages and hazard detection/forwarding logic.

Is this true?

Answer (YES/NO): YES